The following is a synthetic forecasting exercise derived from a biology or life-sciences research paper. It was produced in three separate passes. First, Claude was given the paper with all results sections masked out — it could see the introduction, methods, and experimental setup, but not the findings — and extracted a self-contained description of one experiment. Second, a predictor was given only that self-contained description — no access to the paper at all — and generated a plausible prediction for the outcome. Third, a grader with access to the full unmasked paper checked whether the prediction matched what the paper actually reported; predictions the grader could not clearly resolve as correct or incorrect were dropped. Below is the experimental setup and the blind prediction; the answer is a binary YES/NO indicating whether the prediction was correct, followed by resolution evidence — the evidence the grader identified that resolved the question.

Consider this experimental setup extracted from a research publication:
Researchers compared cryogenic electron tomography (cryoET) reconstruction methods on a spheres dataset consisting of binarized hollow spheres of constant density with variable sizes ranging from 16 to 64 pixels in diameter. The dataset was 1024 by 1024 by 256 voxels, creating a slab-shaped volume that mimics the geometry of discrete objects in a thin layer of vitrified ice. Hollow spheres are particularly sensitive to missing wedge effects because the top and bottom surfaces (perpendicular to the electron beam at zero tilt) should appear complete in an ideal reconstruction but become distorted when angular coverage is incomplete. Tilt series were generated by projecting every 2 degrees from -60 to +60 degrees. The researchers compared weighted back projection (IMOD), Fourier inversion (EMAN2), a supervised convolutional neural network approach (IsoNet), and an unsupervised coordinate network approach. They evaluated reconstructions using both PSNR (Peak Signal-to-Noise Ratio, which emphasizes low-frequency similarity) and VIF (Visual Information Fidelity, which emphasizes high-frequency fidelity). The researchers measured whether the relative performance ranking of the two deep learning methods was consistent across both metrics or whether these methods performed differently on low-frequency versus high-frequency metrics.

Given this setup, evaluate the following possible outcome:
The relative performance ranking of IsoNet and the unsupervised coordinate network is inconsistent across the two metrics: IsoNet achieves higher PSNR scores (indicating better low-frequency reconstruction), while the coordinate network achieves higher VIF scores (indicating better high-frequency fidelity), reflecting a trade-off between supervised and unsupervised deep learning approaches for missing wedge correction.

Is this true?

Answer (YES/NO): NO